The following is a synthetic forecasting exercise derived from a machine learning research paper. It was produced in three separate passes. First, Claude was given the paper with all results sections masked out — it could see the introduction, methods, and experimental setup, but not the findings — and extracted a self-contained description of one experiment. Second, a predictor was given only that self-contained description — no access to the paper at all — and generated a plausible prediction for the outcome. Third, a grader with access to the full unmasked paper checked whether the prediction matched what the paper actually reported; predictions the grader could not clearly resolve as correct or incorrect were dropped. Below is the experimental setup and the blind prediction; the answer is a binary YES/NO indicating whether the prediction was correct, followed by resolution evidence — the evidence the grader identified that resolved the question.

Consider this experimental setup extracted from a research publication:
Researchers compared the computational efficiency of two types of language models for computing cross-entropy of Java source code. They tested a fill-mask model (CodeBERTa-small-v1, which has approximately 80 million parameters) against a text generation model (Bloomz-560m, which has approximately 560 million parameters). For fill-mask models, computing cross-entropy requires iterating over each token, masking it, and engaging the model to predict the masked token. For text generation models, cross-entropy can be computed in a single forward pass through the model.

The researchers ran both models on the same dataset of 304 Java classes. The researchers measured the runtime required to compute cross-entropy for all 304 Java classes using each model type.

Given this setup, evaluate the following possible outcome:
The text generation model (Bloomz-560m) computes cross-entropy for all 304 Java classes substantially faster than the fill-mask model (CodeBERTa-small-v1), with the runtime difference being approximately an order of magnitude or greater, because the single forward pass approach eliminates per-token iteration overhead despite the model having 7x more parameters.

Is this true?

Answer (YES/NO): YES